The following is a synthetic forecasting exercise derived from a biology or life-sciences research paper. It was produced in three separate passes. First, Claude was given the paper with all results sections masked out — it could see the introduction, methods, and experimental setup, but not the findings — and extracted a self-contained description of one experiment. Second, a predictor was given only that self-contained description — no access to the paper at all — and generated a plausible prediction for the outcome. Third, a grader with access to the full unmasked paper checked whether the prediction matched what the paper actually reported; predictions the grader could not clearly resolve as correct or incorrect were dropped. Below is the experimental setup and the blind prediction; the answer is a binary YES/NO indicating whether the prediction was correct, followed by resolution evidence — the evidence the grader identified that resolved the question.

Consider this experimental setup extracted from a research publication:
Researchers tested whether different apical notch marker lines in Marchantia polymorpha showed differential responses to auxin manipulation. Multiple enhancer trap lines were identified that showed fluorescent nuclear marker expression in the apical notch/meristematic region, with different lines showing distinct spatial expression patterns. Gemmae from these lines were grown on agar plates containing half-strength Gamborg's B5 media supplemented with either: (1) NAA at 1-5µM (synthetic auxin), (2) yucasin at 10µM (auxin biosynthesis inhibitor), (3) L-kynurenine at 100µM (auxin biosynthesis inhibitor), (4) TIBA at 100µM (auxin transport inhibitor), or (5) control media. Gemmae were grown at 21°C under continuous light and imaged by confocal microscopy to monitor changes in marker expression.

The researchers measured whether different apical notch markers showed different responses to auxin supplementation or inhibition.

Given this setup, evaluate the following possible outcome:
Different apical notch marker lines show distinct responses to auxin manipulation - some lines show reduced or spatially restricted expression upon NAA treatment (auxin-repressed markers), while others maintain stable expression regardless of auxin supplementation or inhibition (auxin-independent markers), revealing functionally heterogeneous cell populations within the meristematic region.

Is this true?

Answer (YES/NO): NO